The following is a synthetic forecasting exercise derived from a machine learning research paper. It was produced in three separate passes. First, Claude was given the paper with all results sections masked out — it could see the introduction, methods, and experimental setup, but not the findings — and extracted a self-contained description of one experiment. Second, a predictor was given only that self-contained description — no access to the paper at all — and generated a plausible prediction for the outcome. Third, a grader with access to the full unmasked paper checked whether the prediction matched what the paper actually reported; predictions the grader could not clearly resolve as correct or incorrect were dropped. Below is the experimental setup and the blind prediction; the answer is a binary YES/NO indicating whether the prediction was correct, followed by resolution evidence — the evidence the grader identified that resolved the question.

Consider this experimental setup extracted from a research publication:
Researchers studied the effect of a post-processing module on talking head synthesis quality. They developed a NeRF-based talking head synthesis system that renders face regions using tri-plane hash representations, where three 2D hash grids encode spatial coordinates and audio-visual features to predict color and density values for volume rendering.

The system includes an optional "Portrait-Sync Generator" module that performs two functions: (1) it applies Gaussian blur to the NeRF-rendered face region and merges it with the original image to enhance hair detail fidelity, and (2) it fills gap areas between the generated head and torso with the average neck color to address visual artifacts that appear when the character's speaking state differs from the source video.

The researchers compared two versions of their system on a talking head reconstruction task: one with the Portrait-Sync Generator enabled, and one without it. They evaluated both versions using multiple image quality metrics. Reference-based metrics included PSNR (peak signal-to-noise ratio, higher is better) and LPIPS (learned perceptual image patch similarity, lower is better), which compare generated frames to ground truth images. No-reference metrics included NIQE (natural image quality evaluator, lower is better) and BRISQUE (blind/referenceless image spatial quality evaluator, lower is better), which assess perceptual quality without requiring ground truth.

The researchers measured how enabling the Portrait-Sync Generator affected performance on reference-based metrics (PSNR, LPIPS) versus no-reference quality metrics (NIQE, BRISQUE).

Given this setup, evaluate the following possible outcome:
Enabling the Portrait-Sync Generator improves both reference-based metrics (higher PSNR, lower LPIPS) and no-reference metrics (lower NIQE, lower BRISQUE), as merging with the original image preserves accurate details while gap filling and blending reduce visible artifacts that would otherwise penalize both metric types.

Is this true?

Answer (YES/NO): NO